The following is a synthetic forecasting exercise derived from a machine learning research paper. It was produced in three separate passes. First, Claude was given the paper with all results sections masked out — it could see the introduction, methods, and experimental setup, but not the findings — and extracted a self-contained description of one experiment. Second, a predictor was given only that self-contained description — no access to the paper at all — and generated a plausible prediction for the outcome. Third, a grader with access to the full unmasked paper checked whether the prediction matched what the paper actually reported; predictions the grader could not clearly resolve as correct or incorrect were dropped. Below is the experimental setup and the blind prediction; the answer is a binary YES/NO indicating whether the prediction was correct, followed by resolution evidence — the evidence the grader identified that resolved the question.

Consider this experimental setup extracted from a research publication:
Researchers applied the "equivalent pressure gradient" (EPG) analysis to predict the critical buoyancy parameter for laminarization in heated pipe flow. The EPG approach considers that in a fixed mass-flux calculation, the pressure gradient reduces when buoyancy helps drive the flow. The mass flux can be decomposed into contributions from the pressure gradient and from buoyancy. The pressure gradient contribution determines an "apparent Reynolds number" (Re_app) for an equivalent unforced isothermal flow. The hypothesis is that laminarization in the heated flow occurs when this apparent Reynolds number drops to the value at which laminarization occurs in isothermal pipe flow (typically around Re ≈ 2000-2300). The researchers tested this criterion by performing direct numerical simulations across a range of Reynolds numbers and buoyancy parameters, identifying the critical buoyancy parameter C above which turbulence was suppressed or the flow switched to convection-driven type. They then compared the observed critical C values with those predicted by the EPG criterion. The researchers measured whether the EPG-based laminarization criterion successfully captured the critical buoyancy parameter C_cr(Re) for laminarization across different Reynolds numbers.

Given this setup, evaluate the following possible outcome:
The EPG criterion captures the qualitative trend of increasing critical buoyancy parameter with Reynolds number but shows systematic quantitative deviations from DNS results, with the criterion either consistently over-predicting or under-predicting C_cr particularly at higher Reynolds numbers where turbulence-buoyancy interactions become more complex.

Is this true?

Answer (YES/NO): NO